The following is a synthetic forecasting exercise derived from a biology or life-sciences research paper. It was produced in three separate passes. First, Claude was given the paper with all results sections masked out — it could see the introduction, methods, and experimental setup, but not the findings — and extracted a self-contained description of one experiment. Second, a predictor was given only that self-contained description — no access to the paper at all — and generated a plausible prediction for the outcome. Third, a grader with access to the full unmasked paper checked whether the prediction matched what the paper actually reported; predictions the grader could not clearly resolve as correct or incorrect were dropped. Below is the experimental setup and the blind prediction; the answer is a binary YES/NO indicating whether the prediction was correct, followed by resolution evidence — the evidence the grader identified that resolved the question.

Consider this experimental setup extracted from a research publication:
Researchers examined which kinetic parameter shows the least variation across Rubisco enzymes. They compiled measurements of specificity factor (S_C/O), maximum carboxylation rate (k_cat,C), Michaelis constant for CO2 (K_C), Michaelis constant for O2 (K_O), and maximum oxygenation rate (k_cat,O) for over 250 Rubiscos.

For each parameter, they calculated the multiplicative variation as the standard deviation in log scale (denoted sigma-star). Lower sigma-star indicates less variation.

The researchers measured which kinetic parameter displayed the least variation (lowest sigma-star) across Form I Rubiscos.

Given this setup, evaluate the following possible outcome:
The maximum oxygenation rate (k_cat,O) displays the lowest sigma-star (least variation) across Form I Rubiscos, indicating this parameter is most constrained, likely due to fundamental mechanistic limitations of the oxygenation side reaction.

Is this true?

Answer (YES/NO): NO